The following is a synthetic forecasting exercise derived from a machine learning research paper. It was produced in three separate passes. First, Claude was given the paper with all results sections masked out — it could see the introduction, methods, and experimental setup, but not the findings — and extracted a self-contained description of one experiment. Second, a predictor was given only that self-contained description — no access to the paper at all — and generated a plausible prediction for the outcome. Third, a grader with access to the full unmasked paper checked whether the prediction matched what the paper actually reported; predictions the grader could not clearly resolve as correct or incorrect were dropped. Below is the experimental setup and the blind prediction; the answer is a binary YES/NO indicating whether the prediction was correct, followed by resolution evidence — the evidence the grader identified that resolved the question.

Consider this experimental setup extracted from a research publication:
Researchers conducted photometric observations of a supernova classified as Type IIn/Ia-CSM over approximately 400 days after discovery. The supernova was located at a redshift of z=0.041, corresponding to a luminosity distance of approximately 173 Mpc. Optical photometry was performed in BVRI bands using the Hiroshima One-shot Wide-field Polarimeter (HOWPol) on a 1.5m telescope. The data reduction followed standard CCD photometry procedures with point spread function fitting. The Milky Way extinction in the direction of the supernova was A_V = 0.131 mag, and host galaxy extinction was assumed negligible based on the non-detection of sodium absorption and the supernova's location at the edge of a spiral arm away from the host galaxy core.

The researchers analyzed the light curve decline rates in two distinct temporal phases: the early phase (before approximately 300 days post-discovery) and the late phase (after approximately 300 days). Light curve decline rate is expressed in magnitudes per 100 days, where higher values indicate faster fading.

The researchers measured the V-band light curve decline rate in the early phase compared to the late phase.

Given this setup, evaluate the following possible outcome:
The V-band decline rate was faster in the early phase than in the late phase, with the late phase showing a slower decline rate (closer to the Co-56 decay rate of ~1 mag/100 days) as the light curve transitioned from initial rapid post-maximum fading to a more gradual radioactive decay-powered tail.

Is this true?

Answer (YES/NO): NO